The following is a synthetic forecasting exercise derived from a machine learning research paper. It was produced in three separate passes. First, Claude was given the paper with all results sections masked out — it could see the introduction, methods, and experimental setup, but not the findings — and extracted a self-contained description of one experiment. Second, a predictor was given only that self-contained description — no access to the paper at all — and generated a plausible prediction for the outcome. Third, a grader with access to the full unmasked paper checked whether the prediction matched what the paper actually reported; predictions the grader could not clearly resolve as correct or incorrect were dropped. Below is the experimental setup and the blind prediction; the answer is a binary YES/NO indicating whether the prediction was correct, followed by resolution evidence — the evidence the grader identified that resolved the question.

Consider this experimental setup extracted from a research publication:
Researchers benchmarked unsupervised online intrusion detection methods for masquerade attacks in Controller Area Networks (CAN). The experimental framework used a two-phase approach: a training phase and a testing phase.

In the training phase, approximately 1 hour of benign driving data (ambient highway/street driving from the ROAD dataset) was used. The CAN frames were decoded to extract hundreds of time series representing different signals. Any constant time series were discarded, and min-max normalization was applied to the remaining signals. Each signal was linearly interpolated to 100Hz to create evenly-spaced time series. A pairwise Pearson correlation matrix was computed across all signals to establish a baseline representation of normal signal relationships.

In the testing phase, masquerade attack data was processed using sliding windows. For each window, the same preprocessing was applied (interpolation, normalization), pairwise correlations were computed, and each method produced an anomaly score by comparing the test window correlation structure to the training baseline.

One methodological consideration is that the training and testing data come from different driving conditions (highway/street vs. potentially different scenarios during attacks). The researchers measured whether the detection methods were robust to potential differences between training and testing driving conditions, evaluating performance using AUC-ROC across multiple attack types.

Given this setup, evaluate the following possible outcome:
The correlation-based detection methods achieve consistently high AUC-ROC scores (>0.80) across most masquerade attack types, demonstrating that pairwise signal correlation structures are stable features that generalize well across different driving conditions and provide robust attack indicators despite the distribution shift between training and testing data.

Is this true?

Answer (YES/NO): NO